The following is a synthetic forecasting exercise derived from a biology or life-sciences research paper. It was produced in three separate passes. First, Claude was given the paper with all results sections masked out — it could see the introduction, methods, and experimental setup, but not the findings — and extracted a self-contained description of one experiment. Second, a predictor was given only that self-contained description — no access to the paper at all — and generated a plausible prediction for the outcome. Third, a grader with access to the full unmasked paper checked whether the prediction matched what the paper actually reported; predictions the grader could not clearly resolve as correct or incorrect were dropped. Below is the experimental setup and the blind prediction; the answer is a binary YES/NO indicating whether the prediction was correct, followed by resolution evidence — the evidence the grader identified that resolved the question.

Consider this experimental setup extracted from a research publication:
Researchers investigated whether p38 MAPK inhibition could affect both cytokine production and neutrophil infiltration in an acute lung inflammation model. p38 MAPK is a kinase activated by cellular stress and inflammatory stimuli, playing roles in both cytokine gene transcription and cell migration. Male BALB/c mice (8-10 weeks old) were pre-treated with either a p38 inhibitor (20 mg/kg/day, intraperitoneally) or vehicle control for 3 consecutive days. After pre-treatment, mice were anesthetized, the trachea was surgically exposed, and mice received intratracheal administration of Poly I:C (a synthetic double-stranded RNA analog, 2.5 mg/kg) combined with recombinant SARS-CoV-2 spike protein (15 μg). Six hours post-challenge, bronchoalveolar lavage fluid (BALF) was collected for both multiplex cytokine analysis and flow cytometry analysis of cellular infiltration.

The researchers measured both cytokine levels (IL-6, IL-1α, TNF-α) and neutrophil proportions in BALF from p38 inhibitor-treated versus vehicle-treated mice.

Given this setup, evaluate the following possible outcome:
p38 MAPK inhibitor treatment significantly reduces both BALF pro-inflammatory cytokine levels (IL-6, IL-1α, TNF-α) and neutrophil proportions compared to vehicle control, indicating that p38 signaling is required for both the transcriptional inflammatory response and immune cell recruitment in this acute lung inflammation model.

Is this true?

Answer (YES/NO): NO